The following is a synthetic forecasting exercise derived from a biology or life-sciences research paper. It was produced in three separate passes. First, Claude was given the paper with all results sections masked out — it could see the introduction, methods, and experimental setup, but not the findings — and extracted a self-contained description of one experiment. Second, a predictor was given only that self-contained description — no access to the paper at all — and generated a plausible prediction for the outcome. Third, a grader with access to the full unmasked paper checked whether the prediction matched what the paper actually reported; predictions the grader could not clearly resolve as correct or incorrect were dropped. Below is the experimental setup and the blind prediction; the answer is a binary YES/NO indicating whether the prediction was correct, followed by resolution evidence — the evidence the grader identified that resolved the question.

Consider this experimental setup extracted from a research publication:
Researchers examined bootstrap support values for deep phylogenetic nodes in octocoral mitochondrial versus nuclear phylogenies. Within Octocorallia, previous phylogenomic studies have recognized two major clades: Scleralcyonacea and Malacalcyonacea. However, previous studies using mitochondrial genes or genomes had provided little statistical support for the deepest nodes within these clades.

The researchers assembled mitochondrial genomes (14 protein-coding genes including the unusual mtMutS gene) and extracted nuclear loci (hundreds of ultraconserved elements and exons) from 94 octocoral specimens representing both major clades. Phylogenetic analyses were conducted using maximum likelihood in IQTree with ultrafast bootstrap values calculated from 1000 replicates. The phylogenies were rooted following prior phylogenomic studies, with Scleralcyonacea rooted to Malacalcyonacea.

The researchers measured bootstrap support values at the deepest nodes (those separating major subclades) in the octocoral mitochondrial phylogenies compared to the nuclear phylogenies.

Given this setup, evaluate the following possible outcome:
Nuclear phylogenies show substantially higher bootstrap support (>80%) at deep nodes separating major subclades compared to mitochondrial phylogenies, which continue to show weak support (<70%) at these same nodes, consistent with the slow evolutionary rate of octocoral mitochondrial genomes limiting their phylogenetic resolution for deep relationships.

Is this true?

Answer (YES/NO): NO